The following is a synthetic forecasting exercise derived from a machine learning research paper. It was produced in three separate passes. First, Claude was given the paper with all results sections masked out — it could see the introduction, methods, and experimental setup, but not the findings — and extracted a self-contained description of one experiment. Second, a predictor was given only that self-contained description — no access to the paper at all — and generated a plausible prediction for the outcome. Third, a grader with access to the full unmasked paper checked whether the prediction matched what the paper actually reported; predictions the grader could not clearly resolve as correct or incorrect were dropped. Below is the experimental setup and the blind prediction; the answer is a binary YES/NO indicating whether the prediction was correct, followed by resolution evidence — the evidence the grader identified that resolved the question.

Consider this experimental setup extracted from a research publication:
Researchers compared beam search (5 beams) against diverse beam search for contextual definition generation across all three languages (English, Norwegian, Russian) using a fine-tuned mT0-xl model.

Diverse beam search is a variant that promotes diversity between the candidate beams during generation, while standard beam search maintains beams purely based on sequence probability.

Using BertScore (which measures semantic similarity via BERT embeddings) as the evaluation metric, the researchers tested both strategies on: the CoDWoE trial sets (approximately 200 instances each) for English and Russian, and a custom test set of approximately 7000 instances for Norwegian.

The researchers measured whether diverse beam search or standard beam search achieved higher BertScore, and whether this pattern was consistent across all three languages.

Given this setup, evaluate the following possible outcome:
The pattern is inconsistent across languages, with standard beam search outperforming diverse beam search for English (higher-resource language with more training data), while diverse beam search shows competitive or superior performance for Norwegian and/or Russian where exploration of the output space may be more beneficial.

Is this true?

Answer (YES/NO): NO